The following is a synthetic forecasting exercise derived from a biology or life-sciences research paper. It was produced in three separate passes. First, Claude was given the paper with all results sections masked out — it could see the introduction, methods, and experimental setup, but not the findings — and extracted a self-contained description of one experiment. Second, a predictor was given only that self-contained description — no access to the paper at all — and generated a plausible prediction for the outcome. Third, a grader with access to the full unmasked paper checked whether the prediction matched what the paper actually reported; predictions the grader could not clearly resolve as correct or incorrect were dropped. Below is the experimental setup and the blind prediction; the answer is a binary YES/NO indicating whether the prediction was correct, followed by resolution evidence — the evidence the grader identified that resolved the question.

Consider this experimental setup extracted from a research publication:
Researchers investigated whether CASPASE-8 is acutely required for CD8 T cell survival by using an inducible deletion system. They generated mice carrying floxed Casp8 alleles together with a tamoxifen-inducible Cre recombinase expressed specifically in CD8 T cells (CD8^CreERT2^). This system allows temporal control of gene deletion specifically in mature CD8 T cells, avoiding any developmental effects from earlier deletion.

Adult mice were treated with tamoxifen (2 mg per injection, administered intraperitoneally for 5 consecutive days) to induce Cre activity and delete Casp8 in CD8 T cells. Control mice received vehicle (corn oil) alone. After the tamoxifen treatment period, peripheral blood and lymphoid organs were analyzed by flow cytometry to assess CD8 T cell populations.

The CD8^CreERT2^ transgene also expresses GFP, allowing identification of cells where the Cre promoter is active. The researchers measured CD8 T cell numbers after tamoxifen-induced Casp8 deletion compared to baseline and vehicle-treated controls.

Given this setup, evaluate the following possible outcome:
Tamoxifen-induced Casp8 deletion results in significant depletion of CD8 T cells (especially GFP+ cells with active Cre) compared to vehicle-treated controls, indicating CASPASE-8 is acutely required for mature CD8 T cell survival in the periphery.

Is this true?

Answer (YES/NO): YES